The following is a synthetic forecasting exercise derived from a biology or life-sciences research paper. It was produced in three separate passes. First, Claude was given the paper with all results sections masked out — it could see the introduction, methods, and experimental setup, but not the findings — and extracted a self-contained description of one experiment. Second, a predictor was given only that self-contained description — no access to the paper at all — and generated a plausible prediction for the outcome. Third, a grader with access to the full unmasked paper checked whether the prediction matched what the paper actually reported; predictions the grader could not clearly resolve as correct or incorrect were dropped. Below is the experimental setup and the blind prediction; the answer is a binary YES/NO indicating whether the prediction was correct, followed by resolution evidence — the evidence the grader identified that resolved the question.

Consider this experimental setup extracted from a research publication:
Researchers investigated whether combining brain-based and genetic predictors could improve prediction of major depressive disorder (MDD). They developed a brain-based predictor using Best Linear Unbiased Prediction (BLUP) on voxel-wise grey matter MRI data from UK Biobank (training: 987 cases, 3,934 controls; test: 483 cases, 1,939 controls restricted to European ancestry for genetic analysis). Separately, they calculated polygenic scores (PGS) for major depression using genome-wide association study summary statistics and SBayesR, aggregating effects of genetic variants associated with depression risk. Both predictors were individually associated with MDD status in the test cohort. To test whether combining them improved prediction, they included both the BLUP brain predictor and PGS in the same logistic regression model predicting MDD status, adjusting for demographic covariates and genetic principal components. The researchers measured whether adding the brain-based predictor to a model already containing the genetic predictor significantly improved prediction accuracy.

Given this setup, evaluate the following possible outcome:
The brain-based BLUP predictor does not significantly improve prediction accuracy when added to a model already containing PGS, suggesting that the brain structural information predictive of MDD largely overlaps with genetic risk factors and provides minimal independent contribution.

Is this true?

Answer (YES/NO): NO